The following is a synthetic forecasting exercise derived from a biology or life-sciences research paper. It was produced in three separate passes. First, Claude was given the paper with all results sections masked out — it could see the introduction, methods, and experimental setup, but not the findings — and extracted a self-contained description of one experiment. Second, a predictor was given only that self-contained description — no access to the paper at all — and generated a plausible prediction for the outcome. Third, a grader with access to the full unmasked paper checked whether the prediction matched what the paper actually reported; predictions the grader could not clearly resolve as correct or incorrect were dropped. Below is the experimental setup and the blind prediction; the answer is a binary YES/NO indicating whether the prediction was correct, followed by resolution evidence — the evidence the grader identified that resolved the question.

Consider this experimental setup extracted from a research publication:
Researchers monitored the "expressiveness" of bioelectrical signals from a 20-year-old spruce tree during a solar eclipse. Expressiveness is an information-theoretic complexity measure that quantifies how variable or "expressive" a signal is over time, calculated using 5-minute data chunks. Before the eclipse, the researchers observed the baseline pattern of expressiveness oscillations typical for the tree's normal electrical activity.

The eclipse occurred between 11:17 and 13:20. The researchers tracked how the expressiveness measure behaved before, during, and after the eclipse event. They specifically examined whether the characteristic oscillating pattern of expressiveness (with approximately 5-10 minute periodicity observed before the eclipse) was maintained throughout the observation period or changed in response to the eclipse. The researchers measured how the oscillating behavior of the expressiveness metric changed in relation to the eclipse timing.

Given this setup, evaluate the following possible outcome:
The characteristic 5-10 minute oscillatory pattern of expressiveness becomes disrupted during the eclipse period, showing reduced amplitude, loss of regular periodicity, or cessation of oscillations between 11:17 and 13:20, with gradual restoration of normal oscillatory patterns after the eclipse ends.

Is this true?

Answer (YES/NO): YES